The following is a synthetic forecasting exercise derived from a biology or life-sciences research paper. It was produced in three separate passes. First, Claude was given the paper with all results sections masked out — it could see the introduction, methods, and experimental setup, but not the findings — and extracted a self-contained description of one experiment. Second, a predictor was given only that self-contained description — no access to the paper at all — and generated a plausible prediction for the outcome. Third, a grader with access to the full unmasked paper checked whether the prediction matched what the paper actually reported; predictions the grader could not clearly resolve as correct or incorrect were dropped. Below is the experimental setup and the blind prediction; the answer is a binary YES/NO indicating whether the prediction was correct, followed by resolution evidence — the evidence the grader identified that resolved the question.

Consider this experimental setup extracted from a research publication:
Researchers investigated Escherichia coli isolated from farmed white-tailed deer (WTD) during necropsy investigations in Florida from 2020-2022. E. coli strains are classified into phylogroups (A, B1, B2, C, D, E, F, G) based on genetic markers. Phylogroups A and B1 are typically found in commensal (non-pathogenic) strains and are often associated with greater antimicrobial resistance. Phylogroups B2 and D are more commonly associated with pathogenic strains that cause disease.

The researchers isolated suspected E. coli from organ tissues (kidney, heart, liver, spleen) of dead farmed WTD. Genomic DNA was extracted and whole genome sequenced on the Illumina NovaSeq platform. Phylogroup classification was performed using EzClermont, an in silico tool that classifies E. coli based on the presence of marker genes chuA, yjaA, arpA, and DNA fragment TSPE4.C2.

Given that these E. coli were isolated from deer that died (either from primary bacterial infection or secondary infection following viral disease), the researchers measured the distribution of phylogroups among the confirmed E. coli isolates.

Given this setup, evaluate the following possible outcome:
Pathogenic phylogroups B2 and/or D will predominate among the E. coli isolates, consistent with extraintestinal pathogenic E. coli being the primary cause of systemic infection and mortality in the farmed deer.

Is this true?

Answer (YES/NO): NO